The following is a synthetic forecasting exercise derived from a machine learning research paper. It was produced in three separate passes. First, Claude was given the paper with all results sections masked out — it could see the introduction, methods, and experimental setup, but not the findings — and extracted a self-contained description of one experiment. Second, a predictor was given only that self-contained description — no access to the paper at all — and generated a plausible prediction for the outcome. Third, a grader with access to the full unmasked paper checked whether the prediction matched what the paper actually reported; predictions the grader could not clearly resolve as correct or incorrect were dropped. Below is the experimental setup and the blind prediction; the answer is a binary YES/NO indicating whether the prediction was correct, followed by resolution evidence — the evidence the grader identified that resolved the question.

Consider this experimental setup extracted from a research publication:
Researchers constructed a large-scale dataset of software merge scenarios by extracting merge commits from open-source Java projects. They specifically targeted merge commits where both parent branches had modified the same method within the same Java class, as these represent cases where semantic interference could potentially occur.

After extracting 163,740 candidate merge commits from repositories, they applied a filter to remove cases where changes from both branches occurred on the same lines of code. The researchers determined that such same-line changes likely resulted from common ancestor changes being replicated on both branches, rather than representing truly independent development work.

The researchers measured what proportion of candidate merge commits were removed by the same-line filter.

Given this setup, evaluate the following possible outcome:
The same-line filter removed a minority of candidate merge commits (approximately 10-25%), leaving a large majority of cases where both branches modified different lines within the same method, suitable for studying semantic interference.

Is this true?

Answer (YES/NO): NO